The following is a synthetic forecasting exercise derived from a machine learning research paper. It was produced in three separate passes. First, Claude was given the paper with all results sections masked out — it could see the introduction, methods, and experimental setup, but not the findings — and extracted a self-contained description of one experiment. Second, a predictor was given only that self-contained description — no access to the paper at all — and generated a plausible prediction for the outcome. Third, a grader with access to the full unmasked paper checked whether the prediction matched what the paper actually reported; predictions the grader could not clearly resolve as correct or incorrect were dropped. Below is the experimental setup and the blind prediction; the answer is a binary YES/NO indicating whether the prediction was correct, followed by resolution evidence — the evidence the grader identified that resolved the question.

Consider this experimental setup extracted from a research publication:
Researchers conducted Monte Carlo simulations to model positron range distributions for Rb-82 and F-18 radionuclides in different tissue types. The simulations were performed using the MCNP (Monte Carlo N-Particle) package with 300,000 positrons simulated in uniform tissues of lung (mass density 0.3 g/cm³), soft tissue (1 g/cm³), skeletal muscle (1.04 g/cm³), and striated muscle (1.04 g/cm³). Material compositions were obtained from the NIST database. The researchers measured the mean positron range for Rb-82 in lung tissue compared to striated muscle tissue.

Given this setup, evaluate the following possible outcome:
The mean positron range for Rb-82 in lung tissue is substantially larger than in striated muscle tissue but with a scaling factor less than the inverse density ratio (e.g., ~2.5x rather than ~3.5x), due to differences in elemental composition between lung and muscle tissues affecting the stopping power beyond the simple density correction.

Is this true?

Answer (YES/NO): NO